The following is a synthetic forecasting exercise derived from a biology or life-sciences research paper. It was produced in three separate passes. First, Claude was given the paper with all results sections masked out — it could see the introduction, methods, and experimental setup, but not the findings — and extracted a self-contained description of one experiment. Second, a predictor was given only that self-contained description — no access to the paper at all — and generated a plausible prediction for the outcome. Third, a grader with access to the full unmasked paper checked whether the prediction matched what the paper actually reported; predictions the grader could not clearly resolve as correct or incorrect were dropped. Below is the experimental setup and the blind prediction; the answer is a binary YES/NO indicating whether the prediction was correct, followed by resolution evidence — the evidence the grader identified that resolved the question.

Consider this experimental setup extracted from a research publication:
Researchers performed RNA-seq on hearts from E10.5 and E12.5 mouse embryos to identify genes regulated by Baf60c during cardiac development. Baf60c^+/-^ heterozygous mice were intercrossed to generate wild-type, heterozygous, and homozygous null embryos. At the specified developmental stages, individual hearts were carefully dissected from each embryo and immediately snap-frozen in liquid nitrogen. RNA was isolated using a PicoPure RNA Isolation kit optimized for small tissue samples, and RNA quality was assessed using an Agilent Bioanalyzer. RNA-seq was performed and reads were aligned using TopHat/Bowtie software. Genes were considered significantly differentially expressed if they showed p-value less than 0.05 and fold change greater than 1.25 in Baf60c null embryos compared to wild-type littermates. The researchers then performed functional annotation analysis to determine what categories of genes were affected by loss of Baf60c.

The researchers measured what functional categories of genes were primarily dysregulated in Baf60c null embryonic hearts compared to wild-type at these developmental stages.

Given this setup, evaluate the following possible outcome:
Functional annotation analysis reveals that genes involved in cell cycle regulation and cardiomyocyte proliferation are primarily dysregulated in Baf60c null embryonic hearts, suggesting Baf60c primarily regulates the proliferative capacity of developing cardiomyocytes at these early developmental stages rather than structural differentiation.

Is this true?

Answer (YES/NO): NO